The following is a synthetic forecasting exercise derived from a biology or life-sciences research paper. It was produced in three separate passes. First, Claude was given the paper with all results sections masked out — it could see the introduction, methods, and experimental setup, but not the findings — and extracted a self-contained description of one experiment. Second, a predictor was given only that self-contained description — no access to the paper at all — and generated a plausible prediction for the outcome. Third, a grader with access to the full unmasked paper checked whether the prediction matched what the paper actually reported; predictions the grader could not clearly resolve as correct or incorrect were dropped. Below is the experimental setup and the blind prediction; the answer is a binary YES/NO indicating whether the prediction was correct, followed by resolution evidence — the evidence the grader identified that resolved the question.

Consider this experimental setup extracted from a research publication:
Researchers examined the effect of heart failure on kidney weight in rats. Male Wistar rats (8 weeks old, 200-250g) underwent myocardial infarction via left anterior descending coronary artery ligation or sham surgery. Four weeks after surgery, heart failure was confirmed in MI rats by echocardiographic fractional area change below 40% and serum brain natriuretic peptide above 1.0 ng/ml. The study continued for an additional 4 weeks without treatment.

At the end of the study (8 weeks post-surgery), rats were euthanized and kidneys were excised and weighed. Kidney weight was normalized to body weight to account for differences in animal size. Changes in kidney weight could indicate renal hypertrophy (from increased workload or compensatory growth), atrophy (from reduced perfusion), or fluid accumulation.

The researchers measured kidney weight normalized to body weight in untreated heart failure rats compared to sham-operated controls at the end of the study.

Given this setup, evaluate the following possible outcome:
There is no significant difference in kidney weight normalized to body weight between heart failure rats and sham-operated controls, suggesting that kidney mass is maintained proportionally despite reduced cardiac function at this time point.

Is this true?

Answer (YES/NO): NO